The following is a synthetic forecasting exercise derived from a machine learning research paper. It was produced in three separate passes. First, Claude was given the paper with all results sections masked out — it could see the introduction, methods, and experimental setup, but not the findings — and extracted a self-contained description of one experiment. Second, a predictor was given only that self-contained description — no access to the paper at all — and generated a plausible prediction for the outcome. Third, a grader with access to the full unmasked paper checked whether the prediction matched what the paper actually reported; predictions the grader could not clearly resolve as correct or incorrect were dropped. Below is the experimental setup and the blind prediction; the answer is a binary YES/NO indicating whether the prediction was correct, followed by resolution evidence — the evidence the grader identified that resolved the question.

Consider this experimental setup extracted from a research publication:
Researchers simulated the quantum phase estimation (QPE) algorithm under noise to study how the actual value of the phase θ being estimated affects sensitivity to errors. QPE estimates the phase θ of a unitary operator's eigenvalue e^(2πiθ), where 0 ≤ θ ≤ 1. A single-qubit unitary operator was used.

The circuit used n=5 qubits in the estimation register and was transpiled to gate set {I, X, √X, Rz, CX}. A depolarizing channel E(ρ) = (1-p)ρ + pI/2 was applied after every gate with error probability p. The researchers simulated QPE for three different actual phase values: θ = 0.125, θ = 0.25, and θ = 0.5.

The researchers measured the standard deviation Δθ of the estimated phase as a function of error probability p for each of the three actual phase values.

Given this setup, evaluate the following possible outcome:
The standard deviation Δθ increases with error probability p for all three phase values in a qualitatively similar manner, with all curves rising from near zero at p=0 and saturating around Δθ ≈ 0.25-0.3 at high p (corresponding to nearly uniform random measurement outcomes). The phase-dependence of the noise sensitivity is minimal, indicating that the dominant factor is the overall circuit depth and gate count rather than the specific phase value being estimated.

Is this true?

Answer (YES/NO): NO